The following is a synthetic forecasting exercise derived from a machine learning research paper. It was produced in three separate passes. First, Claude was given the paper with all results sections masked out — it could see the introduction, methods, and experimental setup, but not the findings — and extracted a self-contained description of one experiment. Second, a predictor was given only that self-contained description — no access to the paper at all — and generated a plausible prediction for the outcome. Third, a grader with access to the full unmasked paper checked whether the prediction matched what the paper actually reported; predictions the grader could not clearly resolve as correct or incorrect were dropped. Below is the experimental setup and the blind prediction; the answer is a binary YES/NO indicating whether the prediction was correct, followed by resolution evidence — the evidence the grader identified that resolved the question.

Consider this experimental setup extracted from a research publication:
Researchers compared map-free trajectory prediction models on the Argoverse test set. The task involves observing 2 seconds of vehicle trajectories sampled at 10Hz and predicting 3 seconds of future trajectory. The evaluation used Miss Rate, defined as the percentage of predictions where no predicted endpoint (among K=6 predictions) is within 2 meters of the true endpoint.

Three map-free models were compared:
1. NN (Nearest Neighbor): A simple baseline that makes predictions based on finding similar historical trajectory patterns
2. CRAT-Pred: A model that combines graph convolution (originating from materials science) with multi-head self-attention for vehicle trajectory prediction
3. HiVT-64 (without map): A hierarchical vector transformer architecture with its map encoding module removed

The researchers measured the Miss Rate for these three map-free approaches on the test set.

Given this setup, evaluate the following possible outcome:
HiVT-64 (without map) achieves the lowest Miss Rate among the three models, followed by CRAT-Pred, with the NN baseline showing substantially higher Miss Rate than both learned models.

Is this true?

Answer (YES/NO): YES